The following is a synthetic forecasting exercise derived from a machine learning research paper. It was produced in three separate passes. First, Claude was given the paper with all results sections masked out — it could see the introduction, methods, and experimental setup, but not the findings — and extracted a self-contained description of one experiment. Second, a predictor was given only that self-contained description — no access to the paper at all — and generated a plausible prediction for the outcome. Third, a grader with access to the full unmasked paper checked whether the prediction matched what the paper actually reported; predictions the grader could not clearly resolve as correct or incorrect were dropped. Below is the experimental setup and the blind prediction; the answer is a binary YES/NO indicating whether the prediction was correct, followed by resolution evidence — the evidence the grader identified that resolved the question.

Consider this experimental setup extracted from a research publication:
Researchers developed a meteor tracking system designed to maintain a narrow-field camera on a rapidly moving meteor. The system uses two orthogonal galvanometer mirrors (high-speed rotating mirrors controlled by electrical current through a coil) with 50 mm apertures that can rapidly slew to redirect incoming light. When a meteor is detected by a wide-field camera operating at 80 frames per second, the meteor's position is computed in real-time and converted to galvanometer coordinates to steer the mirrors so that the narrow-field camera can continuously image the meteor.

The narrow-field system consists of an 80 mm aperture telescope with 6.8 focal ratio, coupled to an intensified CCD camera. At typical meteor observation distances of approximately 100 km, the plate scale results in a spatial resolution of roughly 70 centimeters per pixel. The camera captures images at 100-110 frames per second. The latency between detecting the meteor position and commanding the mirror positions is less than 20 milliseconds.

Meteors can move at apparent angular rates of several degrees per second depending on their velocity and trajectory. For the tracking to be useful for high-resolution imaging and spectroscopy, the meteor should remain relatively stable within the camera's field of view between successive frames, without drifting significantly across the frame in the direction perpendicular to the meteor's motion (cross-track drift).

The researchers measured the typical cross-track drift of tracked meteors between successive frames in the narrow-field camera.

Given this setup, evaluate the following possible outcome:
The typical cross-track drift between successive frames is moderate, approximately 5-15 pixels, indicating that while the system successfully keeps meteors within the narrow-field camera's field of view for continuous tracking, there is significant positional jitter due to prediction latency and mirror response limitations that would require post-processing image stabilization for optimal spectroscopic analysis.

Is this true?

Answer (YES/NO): NO